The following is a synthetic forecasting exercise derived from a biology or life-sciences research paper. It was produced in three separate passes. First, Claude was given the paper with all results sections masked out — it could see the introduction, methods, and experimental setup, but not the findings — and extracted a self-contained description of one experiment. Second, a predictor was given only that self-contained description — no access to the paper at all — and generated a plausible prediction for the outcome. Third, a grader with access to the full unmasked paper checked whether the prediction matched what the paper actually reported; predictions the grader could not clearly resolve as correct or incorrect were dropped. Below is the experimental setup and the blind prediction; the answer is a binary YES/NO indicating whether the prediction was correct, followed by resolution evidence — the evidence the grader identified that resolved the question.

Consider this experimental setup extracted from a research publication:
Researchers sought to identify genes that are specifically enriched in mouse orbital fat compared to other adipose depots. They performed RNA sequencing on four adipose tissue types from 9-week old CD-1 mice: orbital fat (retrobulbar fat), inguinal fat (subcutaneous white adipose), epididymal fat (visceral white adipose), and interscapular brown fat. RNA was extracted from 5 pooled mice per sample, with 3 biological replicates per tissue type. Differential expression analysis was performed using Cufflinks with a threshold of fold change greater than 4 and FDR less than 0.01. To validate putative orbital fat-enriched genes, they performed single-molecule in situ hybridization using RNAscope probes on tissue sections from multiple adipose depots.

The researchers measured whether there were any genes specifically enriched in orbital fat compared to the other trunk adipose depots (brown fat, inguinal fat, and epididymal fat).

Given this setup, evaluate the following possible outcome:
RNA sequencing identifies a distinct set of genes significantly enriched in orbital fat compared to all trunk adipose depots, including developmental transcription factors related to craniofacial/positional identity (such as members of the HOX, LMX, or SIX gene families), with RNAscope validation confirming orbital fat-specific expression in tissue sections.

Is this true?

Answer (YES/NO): NO